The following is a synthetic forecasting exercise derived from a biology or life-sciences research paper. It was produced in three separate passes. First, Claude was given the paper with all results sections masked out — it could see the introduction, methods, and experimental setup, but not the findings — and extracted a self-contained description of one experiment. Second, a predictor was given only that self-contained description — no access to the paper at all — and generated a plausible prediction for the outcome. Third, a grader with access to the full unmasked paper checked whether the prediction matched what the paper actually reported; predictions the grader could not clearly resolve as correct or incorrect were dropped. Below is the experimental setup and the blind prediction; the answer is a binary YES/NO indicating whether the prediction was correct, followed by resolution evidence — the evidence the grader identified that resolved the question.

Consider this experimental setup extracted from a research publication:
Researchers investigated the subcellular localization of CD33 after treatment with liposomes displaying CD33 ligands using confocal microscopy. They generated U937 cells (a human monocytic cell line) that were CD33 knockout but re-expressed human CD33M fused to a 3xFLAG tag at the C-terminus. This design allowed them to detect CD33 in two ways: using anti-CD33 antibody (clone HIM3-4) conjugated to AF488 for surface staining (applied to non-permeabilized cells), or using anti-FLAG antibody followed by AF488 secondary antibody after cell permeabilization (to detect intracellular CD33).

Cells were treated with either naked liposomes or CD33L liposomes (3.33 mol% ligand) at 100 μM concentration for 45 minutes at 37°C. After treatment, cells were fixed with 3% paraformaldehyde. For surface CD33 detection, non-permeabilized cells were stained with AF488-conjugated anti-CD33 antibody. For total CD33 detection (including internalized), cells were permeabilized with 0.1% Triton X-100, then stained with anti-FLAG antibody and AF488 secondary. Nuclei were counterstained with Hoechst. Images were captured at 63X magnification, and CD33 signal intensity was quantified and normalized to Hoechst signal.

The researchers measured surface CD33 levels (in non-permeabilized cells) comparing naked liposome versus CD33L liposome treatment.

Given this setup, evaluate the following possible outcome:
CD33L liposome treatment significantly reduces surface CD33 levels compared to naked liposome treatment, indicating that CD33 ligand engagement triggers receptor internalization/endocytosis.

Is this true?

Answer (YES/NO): YES